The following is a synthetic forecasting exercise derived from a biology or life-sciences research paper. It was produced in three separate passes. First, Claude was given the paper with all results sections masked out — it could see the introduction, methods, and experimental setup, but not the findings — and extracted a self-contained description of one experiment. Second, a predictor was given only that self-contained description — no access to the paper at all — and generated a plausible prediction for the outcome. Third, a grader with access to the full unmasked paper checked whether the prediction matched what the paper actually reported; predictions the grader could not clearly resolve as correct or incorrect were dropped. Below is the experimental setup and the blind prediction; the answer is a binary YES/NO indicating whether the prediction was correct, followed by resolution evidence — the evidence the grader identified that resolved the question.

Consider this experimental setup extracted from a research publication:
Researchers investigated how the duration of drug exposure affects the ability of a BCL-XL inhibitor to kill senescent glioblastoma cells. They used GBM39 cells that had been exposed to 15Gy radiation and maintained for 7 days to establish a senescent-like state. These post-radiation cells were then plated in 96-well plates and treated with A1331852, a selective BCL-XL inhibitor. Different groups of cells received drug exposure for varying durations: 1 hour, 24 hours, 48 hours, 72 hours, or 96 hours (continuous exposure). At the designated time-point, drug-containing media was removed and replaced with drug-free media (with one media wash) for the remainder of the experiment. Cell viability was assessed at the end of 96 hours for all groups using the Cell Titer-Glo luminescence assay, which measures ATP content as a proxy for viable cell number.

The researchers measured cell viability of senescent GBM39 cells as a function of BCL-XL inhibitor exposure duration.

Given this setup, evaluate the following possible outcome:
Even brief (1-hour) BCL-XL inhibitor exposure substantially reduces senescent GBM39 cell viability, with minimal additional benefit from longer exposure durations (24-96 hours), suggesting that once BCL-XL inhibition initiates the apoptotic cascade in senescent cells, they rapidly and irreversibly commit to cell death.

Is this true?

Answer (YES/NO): NO